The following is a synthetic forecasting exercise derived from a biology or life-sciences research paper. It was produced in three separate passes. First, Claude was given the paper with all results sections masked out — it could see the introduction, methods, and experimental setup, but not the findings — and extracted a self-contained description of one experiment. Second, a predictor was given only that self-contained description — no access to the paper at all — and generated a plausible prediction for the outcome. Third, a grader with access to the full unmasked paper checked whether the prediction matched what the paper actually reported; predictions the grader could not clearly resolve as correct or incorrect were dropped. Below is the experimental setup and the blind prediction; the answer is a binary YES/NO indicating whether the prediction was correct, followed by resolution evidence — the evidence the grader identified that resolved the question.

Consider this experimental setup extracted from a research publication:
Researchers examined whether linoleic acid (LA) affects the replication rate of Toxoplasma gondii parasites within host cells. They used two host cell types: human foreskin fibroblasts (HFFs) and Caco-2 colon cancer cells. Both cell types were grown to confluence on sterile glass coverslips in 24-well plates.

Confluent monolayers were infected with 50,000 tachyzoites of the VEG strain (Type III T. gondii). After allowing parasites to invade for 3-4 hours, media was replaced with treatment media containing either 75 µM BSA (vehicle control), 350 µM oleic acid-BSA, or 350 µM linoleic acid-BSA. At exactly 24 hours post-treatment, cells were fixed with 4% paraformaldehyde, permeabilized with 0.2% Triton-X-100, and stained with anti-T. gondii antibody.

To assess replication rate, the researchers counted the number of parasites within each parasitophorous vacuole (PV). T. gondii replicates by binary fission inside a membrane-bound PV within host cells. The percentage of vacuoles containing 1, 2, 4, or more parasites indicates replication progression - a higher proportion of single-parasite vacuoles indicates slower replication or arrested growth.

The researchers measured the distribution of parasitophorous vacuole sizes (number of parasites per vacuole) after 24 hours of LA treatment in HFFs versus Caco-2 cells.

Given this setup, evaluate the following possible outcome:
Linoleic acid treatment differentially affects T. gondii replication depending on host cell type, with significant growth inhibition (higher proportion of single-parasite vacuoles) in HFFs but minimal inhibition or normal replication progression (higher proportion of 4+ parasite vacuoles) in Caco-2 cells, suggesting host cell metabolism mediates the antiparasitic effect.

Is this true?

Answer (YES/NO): YES